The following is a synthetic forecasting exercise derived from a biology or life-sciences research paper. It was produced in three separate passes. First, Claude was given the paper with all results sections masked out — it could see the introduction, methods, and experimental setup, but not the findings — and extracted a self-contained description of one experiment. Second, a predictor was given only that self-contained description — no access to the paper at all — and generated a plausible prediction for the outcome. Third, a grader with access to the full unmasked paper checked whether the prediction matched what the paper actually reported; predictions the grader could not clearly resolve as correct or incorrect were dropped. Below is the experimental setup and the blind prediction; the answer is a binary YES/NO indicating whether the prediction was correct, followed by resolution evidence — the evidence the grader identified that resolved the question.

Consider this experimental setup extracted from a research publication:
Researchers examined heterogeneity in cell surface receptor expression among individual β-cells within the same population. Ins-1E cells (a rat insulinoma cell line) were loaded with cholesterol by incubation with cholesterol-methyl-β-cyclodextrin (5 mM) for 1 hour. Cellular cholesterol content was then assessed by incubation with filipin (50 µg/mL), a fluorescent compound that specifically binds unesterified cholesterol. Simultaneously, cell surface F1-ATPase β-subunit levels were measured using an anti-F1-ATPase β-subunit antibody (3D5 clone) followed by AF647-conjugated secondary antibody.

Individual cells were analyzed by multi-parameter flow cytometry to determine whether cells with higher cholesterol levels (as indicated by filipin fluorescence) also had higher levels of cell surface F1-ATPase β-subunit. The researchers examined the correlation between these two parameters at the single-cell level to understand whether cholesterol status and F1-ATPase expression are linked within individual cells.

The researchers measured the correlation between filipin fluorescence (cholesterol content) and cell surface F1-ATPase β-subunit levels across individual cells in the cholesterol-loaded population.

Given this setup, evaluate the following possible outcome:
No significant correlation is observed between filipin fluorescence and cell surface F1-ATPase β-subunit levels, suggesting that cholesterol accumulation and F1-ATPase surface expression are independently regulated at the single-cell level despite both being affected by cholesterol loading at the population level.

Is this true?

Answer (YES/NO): NO